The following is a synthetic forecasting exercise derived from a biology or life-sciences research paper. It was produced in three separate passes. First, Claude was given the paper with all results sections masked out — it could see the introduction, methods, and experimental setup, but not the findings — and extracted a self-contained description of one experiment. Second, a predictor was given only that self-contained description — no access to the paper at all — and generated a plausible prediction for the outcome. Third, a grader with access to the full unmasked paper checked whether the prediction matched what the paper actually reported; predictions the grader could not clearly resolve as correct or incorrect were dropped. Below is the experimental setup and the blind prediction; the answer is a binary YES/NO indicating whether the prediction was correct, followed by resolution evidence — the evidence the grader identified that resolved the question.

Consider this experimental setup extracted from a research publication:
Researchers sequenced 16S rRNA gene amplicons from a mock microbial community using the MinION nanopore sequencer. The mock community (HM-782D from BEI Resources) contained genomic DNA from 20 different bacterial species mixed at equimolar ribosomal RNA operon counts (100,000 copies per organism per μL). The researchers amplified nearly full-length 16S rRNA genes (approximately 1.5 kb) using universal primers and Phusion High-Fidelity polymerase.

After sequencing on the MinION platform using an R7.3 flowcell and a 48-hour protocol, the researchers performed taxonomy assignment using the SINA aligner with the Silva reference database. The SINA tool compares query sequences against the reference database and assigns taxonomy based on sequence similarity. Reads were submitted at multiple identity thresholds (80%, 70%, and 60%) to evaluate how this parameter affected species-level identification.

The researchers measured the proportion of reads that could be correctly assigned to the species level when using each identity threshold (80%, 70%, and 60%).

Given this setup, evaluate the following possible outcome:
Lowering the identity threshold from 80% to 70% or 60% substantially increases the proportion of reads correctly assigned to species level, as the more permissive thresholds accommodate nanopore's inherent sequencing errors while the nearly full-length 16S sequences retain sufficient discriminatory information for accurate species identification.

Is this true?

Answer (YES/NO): NO